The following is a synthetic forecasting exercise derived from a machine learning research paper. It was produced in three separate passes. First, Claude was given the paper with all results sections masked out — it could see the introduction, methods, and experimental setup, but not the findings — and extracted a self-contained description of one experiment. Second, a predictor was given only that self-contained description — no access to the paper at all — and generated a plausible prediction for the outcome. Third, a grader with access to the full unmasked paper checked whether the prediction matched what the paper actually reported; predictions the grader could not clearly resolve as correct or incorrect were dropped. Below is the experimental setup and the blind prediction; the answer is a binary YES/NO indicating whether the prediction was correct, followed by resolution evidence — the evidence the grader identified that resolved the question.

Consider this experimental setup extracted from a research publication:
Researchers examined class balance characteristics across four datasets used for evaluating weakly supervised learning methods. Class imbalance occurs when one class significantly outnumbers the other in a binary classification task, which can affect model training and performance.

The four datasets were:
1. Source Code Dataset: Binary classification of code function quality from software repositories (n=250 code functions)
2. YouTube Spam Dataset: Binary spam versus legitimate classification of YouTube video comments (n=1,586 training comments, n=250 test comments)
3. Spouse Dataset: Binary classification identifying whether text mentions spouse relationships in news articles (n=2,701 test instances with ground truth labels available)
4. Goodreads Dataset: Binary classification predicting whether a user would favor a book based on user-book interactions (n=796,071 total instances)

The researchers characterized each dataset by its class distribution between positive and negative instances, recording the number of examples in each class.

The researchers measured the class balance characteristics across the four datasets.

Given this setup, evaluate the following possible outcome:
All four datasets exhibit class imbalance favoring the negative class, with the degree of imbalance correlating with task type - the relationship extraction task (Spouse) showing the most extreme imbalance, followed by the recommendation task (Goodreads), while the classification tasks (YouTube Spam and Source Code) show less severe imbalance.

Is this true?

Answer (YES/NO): NO